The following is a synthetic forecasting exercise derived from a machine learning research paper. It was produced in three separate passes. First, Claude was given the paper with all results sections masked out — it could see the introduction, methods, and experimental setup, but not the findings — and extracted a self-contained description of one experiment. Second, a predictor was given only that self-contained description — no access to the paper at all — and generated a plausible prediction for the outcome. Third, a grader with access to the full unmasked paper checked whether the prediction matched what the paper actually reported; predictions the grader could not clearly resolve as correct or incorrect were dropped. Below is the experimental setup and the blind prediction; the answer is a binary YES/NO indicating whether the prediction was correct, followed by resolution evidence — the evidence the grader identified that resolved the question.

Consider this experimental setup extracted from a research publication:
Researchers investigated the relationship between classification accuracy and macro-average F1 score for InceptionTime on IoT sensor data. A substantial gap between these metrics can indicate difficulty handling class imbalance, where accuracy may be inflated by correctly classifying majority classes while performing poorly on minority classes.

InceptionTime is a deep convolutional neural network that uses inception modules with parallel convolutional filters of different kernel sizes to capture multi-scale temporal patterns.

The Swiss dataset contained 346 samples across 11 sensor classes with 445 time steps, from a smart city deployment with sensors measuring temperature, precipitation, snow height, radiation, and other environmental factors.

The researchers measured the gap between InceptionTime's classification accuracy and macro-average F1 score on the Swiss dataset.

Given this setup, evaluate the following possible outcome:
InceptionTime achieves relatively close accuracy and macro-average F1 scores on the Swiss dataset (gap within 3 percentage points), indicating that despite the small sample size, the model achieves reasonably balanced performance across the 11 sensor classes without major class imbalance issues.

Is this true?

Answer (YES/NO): NO